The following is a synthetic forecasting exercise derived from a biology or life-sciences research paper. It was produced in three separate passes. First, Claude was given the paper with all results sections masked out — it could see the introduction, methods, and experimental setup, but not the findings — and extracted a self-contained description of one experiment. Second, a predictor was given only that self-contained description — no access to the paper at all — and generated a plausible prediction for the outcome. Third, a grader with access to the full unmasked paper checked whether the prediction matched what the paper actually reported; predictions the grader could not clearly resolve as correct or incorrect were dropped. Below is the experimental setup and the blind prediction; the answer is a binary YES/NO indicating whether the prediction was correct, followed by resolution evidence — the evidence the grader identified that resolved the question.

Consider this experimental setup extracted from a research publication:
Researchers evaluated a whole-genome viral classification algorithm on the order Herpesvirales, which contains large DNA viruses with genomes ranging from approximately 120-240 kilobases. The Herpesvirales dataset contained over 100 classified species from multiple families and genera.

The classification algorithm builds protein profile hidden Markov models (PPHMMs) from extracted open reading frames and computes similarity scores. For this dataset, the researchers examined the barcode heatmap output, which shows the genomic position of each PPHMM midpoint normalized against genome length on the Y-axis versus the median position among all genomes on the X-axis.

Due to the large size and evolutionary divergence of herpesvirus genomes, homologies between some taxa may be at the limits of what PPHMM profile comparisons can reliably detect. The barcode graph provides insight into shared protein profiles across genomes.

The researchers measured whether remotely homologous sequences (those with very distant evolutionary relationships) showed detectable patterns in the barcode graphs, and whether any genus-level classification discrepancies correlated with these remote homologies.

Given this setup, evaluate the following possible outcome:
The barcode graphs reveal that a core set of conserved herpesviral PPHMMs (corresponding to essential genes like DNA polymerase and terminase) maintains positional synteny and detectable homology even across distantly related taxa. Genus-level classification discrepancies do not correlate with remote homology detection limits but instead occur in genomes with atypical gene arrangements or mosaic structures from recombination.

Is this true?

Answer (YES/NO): NO